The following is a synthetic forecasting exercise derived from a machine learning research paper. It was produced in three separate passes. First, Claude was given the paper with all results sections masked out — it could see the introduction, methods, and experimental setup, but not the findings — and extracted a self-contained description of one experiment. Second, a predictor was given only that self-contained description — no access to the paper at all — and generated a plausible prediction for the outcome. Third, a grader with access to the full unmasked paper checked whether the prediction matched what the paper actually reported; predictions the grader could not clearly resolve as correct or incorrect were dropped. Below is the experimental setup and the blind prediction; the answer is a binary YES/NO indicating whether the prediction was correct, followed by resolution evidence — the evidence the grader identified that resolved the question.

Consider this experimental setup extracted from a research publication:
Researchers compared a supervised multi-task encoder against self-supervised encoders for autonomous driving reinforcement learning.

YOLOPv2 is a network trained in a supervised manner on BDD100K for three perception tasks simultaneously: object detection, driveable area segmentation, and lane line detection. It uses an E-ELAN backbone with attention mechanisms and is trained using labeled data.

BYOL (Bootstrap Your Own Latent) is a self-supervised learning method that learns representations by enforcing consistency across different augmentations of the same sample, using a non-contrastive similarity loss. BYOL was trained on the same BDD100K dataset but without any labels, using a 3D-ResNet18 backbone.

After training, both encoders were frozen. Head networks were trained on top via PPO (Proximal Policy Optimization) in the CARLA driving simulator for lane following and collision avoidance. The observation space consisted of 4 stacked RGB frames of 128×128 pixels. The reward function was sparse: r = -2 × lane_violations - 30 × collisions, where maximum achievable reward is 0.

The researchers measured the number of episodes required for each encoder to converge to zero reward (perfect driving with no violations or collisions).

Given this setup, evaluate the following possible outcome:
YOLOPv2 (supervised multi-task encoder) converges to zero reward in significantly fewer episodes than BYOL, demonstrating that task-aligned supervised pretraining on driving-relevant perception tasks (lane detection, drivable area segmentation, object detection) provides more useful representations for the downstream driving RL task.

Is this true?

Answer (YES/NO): NO